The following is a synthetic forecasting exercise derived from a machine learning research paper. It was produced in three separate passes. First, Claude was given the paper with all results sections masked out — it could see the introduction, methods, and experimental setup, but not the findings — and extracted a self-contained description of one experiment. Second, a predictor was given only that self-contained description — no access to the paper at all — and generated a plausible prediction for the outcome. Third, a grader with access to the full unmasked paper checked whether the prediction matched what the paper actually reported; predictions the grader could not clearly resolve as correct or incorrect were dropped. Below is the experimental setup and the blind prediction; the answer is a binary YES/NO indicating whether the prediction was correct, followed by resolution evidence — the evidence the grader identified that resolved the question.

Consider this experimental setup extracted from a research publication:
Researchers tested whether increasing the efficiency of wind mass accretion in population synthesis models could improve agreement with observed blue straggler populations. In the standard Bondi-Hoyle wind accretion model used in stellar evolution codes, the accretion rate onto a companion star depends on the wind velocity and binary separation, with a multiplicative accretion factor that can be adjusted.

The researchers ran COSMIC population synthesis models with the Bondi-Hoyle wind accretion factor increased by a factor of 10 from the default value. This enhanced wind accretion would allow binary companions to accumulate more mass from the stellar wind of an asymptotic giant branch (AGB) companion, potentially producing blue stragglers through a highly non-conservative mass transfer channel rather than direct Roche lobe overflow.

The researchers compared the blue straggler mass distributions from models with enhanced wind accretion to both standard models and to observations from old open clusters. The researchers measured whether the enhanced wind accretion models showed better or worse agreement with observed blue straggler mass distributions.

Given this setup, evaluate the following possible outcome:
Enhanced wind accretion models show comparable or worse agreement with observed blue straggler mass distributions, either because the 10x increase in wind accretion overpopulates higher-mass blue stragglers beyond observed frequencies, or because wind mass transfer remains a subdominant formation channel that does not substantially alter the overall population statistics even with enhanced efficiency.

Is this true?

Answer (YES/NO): NO